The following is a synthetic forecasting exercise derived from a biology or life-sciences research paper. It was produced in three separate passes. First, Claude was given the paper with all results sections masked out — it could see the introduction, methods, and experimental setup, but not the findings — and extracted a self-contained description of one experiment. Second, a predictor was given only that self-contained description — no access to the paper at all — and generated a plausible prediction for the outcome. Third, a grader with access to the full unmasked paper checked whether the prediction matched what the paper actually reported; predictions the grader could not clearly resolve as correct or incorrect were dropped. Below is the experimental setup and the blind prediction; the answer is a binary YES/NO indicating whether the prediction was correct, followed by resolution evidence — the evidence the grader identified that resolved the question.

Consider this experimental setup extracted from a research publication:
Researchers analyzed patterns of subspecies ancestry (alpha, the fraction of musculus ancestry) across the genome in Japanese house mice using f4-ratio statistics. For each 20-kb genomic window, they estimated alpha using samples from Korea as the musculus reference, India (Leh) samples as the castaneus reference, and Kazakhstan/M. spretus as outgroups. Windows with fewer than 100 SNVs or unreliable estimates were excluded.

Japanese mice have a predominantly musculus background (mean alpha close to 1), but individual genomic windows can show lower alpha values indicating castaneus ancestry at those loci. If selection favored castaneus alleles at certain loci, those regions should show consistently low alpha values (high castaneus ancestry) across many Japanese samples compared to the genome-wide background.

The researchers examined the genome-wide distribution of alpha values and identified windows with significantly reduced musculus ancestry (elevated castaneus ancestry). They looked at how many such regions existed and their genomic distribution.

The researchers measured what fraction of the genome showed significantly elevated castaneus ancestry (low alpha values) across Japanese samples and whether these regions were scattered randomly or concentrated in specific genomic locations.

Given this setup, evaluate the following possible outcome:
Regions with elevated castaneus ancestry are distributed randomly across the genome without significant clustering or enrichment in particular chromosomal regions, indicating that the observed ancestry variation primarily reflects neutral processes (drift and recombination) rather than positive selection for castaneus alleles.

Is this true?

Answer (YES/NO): NO